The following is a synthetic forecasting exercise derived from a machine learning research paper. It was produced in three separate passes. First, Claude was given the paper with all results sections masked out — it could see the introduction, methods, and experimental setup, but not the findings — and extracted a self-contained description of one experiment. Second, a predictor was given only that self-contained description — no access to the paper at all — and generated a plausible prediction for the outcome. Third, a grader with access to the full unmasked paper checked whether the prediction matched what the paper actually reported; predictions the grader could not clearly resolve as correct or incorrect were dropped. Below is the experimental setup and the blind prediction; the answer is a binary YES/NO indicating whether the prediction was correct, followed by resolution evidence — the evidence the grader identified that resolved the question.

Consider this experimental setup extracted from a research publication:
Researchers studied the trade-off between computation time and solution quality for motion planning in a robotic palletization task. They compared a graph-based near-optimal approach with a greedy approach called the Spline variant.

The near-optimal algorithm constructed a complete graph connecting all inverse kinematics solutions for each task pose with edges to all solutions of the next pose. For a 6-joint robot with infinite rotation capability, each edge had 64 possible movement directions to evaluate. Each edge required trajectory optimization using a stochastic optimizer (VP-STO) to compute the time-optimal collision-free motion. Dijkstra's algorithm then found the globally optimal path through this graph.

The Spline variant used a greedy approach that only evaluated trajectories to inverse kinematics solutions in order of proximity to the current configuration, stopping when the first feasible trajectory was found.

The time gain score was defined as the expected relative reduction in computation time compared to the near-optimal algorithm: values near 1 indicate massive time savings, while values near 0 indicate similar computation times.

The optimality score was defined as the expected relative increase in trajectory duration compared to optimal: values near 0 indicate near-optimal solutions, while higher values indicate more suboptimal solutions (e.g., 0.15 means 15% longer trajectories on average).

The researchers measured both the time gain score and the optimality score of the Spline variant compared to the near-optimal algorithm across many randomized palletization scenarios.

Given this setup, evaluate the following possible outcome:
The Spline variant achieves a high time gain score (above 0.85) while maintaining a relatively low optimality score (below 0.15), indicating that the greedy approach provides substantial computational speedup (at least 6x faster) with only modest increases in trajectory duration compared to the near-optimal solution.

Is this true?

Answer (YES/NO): NO